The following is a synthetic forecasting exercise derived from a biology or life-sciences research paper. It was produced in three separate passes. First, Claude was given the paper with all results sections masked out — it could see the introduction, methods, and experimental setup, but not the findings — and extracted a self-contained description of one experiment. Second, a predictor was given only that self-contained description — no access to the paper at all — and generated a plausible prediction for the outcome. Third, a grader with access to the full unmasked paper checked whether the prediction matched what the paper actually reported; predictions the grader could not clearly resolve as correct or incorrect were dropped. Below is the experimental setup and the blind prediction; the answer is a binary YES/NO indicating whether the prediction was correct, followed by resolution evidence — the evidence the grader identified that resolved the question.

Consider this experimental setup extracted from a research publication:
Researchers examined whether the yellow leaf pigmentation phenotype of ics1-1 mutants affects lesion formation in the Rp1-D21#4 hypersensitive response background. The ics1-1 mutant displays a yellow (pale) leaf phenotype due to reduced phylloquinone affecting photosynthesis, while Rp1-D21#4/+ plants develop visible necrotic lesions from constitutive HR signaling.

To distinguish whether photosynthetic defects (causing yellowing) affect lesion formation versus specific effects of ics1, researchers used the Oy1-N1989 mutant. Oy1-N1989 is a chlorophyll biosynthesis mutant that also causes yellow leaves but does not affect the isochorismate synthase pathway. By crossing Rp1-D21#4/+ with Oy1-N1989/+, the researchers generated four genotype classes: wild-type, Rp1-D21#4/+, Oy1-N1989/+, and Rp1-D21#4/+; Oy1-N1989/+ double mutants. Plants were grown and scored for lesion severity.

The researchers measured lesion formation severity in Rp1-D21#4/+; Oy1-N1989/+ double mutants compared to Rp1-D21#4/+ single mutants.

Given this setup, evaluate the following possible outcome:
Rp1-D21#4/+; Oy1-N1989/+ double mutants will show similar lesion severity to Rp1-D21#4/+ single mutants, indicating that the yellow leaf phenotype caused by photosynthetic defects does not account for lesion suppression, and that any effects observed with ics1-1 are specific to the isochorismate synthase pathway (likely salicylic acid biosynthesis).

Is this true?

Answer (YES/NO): NO